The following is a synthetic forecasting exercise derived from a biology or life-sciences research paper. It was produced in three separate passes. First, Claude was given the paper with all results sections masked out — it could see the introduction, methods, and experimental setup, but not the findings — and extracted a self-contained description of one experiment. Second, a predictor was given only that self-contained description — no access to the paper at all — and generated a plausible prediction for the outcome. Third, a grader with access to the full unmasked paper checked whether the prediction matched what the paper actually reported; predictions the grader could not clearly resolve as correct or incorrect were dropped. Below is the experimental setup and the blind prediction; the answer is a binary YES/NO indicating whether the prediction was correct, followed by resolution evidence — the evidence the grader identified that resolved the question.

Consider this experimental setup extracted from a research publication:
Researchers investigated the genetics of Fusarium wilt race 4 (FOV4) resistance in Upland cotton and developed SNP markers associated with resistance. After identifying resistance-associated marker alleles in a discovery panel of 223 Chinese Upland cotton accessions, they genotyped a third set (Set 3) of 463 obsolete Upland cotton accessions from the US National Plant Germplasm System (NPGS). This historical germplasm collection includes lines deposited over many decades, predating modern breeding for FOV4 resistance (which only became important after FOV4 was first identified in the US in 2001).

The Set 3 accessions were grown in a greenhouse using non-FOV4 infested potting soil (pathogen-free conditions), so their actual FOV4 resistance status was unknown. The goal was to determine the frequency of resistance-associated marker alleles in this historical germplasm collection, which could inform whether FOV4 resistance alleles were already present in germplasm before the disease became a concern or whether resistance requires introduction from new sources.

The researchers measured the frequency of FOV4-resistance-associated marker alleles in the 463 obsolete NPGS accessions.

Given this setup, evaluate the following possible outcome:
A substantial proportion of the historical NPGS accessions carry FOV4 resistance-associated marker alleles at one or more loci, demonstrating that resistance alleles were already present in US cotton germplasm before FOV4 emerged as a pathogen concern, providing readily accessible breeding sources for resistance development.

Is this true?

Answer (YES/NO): NO